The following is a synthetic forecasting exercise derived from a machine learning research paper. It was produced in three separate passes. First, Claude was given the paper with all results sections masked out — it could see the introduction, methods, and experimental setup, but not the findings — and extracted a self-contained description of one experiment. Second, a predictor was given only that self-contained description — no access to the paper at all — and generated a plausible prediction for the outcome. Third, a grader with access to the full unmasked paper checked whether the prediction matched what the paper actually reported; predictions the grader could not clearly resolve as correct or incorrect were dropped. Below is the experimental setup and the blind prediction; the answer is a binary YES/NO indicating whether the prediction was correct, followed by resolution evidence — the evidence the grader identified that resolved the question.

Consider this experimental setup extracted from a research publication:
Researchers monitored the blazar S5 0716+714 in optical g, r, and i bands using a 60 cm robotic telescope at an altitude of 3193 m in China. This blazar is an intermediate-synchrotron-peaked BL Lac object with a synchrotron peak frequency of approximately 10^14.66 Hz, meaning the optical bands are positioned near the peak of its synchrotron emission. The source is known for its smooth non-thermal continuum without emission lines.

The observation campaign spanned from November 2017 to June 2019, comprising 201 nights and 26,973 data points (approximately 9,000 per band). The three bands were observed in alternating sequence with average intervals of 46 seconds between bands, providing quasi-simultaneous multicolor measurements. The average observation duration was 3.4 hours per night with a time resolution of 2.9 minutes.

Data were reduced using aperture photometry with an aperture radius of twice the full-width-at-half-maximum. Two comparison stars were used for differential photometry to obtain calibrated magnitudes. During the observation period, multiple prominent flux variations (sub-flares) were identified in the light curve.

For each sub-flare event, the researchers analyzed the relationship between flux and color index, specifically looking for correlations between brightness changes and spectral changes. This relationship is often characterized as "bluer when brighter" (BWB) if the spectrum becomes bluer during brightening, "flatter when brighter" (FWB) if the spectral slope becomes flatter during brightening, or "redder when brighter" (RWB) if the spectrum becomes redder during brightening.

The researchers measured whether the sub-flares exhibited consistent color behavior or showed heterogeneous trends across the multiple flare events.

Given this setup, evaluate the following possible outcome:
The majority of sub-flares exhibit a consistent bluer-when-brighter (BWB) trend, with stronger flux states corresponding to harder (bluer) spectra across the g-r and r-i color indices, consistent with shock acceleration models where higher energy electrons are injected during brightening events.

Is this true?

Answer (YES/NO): YES